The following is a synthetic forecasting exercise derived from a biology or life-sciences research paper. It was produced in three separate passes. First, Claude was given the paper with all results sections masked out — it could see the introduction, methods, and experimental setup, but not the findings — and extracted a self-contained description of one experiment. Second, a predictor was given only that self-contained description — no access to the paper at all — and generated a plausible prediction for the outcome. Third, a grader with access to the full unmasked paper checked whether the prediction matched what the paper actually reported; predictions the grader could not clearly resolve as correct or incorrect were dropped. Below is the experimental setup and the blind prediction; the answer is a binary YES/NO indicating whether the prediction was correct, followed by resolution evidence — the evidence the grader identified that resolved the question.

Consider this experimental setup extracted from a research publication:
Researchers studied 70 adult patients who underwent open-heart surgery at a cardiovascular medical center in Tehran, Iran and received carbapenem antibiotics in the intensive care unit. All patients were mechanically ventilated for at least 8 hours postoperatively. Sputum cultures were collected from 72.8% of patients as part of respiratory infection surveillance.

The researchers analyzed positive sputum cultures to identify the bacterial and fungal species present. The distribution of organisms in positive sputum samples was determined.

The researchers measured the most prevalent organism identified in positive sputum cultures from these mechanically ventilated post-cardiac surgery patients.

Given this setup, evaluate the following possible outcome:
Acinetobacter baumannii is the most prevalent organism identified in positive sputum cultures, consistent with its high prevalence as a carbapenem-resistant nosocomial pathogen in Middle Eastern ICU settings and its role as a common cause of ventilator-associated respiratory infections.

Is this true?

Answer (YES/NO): NO